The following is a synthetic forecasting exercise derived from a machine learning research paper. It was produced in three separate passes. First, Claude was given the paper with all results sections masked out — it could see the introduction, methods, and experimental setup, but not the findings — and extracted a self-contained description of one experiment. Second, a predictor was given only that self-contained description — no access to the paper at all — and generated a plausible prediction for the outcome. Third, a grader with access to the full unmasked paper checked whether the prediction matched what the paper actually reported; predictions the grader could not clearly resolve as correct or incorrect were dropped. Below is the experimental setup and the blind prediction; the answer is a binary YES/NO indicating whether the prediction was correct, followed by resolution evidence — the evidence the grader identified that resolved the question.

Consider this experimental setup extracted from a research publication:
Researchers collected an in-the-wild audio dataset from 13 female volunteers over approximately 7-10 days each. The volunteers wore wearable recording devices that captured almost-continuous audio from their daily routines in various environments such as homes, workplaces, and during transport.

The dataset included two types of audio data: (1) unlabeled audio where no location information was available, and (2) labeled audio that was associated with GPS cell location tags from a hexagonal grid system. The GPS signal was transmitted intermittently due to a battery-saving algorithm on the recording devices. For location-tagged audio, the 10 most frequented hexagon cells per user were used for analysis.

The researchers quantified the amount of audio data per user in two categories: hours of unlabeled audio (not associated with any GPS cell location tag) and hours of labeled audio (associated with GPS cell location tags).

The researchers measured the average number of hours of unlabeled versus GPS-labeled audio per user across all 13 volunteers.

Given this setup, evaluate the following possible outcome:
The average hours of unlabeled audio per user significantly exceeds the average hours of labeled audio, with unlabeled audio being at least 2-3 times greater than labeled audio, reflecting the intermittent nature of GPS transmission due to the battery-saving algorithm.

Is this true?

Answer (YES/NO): YES